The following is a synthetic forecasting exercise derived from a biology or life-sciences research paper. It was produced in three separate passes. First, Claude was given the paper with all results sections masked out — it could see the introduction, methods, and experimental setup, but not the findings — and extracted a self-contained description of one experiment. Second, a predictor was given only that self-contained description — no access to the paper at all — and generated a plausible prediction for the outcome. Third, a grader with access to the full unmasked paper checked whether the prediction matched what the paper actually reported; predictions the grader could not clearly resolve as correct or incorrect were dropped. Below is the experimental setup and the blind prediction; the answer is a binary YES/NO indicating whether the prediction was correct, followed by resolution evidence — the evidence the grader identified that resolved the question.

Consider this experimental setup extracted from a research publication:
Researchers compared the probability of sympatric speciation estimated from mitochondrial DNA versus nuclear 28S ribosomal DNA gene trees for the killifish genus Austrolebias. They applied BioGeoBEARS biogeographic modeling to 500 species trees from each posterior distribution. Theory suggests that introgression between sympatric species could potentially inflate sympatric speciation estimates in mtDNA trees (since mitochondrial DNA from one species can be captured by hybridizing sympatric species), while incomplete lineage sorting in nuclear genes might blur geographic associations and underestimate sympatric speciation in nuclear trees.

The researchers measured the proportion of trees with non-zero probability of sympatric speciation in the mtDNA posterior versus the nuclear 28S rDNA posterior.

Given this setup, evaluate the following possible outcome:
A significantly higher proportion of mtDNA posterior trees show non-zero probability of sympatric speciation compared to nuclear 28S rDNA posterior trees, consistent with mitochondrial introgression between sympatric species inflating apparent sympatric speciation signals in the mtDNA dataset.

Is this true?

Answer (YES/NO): YES